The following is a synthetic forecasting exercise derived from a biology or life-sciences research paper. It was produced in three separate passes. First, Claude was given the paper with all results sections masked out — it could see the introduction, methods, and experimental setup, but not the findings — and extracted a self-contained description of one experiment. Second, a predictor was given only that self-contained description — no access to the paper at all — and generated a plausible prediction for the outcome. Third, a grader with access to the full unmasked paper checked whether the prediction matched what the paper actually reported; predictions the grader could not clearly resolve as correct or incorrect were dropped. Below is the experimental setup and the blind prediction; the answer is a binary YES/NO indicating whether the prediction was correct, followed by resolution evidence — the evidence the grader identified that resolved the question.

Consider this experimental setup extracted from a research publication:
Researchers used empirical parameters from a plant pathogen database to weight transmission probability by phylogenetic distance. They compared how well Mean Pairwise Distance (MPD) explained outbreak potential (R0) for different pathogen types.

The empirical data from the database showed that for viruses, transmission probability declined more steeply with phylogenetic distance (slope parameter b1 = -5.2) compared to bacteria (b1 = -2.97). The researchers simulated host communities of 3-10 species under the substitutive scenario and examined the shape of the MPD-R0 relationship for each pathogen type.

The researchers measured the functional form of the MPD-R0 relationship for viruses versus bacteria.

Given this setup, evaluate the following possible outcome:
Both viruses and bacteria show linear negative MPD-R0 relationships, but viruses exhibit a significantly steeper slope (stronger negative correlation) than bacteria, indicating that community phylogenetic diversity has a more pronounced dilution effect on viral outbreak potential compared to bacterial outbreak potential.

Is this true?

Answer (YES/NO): NO